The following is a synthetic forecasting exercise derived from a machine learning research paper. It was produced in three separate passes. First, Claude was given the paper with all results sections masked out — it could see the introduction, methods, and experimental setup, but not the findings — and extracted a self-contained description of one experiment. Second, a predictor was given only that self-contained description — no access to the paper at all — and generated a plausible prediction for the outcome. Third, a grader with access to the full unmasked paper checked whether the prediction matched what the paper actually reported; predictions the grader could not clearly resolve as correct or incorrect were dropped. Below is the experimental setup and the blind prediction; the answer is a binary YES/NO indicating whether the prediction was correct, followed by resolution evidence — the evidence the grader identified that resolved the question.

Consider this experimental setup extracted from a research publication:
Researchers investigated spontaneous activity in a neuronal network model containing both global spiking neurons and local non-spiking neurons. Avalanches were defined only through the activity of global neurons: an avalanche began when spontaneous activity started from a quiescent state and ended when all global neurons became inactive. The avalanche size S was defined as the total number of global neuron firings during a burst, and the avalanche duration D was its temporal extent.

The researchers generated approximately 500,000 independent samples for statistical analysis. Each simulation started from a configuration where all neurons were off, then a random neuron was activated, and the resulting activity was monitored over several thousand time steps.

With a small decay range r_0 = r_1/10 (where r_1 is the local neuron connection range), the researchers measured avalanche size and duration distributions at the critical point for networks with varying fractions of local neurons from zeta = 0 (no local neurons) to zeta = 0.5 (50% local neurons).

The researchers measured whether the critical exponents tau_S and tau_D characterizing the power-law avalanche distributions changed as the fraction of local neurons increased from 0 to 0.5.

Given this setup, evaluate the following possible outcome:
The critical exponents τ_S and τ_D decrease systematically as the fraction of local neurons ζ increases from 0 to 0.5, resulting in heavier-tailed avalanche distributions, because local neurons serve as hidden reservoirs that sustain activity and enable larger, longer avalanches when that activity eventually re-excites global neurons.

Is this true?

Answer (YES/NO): NO